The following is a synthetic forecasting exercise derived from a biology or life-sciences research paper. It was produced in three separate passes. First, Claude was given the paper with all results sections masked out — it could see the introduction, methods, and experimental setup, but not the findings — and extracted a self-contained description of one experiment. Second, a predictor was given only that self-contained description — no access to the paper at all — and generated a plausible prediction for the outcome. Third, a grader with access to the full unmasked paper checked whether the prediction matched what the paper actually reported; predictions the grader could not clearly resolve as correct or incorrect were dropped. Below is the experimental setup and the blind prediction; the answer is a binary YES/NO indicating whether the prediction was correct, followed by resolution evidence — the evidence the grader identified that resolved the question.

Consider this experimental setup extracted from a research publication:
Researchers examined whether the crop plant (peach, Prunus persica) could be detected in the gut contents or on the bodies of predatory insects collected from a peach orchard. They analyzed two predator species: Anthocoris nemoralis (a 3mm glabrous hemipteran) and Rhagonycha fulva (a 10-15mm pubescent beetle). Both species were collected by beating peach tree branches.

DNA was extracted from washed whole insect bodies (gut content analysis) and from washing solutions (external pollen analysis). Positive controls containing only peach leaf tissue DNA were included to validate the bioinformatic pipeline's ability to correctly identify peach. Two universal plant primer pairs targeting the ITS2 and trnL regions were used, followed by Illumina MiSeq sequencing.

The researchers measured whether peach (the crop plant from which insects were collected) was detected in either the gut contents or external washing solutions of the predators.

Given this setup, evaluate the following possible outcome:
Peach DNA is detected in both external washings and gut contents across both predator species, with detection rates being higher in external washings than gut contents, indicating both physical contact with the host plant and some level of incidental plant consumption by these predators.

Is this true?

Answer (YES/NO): NO